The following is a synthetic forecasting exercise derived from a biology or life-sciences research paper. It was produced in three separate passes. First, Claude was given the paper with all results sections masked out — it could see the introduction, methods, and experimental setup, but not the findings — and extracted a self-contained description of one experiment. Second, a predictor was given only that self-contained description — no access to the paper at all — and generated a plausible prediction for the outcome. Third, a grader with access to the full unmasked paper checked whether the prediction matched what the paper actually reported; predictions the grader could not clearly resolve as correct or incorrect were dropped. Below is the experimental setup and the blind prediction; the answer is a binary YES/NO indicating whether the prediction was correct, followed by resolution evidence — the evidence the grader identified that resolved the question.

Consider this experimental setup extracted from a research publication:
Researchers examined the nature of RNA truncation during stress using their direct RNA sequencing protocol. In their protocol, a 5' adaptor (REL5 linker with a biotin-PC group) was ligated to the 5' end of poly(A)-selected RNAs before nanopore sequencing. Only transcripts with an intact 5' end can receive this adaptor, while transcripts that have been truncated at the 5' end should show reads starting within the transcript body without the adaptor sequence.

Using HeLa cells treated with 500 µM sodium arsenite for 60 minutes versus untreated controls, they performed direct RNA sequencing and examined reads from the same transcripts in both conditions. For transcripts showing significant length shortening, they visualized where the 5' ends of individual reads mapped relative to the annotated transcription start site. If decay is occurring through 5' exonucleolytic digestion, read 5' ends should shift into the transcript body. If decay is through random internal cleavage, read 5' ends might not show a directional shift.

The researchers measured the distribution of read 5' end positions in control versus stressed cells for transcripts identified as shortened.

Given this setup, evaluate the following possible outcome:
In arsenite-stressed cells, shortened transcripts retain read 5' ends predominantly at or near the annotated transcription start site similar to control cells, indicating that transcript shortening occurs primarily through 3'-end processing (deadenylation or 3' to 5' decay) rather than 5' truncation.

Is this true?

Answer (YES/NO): NO